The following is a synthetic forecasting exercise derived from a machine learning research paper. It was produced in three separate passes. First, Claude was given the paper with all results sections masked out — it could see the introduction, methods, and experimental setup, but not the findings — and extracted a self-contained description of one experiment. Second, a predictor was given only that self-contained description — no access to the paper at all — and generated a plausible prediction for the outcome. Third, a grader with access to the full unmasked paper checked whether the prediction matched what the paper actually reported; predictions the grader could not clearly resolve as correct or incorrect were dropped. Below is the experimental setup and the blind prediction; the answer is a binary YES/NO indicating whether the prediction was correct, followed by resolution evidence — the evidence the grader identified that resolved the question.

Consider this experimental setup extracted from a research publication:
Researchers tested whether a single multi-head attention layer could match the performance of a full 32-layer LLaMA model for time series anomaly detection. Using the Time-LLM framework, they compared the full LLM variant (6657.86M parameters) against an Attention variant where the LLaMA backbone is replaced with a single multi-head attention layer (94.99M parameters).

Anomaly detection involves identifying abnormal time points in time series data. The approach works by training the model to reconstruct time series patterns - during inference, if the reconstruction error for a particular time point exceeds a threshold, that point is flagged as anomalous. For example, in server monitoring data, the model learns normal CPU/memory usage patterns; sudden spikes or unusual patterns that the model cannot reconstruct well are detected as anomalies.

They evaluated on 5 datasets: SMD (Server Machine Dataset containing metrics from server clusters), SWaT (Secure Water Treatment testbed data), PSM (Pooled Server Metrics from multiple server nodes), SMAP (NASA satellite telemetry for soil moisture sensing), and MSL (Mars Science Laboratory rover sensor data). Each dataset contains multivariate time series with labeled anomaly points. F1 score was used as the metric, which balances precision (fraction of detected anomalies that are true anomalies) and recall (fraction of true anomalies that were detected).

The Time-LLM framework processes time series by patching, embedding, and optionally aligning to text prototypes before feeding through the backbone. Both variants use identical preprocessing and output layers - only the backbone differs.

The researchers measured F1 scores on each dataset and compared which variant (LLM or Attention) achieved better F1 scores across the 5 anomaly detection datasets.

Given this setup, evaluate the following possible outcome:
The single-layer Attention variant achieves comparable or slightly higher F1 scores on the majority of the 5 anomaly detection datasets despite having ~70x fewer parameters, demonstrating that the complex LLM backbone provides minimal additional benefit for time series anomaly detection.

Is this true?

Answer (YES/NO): NO